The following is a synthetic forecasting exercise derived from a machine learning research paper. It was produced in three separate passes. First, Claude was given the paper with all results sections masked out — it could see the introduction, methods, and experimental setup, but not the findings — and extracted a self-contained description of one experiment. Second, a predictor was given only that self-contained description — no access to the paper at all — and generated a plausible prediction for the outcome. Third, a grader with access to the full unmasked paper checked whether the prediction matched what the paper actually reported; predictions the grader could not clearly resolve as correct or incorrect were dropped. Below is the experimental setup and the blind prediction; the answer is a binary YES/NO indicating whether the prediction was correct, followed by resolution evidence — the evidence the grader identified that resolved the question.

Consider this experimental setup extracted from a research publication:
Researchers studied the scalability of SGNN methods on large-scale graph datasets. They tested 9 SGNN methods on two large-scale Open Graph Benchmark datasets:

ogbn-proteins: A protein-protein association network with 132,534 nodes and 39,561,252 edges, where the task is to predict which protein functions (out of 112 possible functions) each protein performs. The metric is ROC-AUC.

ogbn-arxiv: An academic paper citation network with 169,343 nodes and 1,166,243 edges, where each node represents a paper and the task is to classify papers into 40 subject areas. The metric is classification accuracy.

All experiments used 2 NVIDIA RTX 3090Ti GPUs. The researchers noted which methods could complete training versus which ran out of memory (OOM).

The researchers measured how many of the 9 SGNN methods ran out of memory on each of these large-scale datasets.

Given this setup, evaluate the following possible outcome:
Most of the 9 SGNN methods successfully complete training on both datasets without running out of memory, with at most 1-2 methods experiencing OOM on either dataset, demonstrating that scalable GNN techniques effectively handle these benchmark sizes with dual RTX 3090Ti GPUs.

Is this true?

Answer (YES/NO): NO